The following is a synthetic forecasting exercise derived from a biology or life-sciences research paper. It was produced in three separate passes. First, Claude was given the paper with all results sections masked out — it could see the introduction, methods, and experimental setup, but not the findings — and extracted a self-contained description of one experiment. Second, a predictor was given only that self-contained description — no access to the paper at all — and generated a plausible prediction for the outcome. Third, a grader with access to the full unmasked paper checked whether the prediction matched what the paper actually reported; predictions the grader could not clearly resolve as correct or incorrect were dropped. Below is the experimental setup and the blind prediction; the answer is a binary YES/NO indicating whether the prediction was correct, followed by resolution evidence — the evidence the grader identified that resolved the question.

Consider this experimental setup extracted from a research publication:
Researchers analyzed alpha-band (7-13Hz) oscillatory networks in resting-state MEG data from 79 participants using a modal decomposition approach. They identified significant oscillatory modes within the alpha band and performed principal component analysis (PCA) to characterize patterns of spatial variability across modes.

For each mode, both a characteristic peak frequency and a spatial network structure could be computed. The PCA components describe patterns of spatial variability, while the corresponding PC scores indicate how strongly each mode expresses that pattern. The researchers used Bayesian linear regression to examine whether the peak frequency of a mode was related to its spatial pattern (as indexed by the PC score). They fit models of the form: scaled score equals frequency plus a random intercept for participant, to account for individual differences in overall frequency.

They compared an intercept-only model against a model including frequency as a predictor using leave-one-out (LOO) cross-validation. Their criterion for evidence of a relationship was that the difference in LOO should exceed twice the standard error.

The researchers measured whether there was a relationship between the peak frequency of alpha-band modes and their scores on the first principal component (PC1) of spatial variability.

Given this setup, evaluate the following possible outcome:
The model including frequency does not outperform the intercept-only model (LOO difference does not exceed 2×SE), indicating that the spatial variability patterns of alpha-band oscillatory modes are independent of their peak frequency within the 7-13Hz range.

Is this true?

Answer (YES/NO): YES